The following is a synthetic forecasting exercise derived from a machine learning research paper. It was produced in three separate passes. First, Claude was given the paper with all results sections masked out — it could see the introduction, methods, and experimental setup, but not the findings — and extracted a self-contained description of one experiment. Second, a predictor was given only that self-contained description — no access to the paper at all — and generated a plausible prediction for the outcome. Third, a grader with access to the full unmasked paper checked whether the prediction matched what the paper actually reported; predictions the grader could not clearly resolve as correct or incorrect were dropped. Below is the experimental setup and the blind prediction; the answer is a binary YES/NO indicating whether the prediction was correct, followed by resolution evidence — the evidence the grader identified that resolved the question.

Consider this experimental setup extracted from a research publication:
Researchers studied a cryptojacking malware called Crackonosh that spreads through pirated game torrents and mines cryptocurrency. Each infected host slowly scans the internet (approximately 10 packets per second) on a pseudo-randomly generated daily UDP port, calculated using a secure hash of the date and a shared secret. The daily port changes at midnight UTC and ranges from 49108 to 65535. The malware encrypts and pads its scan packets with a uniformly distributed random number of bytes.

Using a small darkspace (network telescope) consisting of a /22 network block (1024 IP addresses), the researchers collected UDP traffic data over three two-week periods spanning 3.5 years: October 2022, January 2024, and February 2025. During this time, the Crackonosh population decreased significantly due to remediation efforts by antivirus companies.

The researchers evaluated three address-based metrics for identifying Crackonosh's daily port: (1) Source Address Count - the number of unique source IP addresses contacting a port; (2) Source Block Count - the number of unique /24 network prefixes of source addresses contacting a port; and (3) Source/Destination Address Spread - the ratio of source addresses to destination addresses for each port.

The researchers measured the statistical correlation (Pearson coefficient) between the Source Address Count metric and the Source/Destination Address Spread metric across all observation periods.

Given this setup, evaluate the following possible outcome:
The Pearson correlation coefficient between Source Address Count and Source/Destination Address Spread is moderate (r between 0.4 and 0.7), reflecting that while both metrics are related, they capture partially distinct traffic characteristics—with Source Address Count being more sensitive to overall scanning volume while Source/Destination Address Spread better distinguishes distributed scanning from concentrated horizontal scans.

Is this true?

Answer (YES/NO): NO